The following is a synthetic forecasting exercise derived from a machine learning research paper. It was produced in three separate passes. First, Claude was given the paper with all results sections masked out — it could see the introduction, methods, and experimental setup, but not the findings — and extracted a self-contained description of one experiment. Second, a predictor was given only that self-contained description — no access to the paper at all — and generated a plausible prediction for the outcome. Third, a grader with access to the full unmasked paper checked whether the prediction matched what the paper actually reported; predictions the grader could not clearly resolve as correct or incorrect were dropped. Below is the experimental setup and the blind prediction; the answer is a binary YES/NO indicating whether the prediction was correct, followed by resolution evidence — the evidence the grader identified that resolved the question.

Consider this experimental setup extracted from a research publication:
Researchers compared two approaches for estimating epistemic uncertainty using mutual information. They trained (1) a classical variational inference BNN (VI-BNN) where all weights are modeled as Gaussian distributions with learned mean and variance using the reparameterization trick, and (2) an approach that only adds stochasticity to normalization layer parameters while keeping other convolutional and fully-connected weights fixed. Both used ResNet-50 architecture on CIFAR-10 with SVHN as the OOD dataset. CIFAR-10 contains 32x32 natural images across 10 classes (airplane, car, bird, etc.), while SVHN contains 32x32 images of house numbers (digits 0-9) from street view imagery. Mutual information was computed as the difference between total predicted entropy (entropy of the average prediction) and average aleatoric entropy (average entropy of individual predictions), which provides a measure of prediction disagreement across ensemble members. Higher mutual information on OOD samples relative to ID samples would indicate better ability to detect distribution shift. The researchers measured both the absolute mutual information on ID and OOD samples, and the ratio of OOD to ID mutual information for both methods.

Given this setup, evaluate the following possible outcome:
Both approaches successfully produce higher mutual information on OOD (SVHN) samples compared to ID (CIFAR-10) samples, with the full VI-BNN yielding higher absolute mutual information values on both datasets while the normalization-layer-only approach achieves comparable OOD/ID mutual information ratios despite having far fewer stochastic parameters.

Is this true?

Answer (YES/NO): NO